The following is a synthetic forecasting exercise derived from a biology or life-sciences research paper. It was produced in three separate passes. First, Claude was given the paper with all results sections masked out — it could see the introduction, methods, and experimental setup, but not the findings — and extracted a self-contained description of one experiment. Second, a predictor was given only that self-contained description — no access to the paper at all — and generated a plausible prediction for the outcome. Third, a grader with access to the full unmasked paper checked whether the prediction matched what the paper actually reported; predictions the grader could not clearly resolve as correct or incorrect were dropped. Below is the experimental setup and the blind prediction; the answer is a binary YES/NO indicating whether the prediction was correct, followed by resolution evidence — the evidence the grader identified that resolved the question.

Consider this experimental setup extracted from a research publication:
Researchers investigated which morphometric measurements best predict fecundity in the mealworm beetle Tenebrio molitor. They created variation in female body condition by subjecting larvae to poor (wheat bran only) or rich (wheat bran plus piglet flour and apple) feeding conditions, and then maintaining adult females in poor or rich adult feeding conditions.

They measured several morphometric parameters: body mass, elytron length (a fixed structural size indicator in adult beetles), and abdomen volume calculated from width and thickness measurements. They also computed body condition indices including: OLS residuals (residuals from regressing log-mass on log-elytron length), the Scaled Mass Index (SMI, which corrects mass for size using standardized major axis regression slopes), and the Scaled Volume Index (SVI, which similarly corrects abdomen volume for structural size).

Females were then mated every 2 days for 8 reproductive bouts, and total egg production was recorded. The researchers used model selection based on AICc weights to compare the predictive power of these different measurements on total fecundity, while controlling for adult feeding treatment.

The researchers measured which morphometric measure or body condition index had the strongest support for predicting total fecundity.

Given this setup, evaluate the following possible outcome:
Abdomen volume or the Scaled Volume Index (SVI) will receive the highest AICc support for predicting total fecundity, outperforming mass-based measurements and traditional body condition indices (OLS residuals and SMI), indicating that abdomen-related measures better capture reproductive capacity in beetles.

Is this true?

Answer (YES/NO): NO